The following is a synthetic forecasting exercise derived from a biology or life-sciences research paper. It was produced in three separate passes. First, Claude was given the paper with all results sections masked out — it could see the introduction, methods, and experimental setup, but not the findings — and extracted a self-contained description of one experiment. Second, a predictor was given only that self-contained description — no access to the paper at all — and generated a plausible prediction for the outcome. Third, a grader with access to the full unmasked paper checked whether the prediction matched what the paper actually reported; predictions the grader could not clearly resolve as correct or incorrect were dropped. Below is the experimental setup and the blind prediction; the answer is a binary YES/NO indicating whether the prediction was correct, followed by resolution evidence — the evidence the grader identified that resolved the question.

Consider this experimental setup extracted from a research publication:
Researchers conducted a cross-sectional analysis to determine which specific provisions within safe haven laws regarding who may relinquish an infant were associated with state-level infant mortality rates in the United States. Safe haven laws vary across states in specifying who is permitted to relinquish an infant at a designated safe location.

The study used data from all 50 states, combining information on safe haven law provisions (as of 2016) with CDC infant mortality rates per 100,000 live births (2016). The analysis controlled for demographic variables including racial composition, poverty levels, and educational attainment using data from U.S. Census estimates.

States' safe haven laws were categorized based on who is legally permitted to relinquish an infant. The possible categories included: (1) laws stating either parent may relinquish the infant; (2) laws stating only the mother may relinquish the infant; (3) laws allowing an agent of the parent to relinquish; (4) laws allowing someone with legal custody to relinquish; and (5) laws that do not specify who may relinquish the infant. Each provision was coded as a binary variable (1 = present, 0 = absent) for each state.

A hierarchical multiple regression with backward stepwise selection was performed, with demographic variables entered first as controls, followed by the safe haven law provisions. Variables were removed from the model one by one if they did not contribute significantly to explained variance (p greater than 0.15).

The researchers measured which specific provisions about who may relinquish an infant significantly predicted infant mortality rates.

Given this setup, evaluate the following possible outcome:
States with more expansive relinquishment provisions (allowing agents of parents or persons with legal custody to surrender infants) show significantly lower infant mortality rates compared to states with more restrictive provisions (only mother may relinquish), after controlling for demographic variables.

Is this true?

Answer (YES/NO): NO